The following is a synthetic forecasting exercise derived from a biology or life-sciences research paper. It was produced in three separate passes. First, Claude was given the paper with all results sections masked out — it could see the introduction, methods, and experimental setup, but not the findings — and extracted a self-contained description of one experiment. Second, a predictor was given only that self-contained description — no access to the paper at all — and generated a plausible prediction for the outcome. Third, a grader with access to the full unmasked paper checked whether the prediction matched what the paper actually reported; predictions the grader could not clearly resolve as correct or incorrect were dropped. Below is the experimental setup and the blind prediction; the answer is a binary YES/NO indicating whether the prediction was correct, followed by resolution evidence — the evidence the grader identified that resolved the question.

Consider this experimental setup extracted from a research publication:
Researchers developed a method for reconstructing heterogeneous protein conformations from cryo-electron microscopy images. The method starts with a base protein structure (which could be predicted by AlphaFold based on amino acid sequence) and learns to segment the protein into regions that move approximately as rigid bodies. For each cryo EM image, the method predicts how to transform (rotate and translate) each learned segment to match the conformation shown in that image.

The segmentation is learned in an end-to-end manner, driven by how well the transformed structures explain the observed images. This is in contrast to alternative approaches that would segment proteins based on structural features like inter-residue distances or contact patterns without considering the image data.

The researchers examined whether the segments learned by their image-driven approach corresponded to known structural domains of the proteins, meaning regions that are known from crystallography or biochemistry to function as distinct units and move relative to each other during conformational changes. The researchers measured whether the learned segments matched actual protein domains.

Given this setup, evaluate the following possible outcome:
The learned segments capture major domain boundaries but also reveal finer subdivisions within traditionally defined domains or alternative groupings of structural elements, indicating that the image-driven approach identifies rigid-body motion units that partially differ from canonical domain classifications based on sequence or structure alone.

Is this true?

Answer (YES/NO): NO